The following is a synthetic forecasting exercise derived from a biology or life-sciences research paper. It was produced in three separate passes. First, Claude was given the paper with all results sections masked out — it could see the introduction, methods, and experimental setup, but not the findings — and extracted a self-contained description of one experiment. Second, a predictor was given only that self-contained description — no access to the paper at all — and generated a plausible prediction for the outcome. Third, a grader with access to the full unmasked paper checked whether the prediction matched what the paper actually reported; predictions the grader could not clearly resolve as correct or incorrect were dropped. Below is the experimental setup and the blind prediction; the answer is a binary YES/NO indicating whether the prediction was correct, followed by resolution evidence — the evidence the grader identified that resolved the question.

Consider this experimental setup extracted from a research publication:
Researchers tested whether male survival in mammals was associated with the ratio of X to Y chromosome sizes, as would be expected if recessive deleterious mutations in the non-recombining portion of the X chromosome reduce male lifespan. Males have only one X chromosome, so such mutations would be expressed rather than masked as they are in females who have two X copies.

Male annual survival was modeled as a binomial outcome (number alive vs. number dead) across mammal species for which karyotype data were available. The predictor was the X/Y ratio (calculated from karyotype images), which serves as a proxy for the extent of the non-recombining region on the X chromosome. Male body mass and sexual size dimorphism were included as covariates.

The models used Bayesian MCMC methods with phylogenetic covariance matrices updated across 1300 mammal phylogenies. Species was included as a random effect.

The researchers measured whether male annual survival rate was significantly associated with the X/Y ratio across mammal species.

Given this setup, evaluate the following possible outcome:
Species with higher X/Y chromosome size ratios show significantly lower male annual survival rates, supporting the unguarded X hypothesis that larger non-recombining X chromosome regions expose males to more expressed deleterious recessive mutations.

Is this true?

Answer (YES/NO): NO